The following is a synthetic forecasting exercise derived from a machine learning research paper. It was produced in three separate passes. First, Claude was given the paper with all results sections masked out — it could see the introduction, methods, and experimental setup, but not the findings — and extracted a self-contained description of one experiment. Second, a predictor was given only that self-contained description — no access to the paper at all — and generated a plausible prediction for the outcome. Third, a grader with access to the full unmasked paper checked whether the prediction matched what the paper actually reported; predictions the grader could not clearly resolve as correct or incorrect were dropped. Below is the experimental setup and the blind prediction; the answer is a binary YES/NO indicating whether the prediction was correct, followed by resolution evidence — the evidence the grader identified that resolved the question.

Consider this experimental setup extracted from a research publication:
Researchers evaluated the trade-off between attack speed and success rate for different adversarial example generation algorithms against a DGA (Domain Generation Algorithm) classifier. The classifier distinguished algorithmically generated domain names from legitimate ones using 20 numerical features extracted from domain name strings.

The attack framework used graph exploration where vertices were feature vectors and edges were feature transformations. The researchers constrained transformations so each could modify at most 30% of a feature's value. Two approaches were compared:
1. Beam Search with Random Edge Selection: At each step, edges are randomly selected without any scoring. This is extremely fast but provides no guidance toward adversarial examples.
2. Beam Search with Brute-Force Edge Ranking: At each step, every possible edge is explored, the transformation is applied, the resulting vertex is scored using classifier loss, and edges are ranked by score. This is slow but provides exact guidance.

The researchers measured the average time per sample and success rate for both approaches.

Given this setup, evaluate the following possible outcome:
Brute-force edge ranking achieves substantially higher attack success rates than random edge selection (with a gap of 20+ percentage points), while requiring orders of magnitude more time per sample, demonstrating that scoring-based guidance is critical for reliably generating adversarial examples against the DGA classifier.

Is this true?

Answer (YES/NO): NO